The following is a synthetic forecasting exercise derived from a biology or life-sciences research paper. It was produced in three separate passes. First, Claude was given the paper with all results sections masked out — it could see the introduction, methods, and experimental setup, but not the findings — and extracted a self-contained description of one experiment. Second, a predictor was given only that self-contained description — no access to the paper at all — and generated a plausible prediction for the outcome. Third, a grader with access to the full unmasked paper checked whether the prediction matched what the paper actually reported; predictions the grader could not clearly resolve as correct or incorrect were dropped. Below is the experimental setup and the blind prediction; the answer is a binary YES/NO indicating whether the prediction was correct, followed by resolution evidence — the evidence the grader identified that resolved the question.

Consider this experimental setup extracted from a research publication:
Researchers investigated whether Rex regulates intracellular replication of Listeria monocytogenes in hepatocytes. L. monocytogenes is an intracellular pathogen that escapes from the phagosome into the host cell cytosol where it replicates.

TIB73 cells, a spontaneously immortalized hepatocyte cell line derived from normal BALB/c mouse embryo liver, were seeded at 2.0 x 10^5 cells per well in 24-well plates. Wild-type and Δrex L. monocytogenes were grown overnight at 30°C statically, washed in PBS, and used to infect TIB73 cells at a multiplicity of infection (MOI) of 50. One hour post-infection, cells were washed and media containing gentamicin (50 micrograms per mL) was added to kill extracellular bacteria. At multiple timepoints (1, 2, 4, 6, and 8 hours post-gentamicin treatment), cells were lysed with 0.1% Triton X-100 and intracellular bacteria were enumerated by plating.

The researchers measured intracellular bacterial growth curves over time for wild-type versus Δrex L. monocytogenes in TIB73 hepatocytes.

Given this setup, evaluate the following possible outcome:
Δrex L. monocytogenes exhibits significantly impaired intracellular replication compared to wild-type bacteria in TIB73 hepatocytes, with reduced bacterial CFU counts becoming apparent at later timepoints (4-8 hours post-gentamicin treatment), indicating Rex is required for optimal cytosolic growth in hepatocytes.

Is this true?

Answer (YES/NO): NO